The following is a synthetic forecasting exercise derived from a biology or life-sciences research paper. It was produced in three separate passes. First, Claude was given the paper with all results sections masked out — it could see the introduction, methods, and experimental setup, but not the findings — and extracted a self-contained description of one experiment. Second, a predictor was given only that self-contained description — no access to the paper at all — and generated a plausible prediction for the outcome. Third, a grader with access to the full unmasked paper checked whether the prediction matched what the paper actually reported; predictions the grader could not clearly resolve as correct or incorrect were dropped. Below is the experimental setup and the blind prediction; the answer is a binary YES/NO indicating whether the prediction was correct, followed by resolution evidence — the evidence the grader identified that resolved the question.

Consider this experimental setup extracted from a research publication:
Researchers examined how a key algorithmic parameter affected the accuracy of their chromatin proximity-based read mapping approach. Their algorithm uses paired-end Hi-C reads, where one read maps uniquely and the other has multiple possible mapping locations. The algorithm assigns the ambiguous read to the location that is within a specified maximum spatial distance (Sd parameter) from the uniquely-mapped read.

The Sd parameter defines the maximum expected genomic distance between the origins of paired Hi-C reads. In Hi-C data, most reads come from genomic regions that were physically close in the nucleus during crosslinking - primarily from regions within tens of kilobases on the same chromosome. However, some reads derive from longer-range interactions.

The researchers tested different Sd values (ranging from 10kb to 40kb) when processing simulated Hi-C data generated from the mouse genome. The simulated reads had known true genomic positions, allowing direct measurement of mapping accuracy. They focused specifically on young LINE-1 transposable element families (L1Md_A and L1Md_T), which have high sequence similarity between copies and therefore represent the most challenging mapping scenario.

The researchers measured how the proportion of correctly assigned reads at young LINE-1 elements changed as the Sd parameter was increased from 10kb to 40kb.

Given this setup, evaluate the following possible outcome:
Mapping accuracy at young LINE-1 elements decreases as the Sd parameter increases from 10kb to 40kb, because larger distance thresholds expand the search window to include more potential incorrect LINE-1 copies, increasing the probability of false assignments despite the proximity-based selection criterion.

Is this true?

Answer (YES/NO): YES